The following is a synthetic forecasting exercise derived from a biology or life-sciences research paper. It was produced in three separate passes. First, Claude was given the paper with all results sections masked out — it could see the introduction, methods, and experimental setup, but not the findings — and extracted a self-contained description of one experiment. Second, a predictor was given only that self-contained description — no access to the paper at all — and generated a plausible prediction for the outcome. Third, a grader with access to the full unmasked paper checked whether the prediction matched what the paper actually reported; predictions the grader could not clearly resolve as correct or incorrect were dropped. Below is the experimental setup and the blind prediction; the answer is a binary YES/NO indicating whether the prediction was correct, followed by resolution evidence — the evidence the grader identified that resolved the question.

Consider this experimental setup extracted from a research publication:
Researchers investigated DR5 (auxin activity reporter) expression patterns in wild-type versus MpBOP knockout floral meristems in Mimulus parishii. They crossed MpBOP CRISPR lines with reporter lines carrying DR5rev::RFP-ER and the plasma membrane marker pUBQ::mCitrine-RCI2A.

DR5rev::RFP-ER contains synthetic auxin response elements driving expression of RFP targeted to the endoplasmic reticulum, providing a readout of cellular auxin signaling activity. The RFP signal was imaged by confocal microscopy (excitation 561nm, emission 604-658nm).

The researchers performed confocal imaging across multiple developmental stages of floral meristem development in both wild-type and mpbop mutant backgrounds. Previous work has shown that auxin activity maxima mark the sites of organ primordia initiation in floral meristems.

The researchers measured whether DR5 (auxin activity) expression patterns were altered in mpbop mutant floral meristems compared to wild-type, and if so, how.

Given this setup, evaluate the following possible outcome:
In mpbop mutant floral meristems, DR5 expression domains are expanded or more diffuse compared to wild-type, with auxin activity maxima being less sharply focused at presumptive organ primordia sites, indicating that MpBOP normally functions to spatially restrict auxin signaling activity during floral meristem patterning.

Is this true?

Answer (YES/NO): NO